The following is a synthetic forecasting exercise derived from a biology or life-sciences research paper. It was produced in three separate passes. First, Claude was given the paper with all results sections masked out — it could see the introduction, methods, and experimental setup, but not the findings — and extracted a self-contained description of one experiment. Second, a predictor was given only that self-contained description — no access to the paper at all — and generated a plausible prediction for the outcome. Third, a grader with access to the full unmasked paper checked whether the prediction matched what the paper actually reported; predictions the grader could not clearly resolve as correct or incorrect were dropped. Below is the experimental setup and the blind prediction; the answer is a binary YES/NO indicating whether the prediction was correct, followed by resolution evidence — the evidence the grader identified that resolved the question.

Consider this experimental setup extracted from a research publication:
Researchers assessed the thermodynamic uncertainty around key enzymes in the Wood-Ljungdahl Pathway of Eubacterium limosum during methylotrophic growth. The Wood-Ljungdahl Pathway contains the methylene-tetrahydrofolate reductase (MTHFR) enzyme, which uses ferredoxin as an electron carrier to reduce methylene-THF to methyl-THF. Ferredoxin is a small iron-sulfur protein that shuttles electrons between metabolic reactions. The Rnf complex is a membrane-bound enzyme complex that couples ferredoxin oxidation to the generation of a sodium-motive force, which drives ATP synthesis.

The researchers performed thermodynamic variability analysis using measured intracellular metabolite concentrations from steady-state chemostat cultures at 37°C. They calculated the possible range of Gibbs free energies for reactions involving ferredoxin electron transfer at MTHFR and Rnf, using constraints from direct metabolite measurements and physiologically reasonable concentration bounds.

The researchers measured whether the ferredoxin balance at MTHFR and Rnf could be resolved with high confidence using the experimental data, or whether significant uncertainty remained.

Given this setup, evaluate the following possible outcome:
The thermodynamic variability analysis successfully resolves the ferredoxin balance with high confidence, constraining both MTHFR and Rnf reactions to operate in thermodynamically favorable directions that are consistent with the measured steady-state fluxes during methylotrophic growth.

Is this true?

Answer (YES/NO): NO